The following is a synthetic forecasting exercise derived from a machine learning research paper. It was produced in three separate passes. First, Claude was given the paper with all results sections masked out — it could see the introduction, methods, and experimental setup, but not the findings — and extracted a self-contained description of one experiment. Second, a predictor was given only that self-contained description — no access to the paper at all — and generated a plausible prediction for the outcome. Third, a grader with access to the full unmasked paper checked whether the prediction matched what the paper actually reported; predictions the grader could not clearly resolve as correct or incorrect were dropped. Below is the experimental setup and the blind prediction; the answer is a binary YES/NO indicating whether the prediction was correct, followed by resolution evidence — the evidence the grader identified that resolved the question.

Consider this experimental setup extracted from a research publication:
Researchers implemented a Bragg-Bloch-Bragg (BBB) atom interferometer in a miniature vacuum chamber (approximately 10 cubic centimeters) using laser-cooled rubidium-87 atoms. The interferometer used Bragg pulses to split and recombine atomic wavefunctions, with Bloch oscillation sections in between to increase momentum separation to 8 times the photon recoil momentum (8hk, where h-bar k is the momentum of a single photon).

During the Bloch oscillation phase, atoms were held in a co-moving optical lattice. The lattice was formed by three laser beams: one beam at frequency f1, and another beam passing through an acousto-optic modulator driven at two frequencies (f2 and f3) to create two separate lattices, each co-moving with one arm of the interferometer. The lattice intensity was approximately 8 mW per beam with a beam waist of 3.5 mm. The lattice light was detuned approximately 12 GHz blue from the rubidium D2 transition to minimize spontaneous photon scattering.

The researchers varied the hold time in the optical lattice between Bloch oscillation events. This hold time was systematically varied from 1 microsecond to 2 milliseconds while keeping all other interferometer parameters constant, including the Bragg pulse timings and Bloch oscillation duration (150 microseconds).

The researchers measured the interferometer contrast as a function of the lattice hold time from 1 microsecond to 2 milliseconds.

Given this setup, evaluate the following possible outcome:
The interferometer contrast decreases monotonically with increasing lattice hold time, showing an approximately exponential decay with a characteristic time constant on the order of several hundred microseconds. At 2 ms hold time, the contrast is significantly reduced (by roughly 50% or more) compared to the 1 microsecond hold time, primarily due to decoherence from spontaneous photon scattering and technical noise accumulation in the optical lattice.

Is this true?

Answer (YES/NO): NO